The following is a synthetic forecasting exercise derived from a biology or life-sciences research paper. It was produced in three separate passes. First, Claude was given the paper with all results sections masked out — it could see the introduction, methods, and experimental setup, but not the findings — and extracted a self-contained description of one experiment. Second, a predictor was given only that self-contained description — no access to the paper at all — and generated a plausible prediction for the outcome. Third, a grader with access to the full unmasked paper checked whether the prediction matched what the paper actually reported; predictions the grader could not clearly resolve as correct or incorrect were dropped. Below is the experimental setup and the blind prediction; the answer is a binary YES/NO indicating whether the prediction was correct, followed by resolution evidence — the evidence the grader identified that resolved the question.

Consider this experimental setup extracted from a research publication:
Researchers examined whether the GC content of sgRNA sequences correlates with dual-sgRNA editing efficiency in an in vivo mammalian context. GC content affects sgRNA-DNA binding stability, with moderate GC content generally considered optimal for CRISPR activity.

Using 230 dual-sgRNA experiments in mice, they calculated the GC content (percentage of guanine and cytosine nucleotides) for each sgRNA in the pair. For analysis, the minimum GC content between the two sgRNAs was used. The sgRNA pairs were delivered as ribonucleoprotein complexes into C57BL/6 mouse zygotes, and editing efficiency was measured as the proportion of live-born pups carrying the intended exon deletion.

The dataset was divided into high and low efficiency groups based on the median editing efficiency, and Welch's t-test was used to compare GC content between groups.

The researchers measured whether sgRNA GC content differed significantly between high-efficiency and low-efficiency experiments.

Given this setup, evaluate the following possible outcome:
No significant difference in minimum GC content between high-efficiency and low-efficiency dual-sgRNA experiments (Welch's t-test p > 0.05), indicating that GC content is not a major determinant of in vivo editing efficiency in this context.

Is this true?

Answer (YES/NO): NO